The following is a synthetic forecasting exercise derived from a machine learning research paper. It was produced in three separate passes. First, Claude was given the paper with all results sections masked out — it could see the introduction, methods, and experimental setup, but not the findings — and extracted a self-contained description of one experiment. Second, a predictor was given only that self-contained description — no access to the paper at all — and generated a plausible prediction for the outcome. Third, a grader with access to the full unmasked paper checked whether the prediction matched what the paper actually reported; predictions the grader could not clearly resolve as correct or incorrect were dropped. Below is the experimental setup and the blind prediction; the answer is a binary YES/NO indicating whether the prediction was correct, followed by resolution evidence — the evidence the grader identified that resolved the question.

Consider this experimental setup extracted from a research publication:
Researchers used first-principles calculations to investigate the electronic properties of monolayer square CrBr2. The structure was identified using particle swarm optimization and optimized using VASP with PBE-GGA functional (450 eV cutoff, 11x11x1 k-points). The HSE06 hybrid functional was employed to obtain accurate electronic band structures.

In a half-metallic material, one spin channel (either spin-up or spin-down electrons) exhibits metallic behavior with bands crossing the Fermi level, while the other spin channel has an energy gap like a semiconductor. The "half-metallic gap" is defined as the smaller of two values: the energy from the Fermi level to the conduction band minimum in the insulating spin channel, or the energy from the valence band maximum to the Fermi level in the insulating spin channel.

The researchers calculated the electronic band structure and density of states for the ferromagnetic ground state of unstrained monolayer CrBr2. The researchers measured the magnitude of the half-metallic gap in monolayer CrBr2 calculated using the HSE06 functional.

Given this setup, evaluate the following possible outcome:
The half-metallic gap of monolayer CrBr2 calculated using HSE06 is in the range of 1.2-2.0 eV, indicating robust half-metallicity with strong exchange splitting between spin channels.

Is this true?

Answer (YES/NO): NO